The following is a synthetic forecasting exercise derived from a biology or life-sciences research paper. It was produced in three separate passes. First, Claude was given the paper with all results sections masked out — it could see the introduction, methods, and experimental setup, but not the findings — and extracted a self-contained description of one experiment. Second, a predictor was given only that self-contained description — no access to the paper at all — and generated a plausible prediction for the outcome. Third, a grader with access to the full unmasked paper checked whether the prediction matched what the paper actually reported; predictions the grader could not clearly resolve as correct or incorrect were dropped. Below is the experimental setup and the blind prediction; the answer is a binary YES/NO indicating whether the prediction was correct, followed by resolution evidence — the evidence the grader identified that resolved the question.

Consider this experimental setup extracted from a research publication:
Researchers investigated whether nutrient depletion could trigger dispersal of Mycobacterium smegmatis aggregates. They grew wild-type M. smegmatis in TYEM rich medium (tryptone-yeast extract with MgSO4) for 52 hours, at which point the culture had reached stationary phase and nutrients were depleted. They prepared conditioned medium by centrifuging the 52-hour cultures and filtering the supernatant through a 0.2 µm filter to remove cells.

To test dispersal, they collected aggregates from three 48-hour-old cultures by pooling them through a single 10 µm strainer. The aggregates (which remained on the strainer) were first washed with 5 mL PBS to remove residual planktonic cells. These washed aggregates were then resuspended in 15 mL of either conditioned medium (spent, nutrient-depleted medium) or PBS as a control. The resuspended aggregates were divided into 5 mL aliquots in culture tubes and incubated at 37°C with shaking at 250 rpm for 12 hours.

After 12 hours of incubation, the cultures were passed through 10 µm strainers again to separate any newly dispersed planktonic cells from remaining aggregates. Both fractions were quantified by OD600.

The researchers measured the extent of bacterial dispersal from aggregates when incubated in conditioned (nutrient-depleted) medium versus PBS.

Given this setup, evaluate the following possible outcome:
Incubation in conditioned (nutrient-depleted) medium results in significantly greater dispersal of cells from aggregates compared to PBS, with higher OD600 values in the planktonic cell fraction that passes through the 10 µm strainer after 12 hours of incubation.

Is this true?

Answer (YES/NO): NO